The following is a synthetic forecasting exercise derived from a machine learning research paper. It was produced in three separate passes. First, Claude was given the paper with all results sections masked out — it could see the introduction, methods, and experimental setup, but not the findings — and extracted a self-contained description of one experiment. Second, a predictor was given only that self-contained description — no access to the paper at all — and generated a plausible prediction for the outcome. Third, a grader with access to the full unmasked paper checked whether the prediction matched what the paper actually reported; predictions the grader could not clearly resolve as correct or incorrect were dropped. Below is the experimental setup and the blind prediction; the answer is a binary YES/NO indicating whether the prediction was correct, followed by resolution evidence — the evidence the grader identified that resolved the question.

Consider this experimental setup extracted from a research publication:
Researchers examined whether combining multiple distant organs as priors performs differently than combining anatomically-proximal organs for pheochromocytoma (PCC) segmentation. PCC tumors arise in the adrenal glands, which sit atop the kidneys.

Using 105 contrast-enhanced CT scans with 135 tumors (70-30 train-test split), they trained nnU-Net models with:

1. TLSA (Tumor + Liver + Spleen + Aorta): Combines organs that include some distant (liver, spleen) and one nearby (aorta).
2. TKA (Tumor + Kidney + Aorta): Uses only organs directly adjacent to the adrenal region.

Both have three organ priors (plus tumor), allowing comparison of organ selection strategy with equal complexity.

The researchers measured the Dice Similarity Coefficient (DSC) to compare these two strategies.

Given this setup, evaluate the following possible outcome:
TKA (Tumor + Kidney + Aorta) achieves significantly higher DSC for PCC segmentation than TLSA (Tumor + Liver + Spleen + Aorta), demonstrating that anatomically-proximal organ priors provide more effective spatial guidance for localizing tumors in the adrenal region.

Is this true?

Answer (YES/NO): NO